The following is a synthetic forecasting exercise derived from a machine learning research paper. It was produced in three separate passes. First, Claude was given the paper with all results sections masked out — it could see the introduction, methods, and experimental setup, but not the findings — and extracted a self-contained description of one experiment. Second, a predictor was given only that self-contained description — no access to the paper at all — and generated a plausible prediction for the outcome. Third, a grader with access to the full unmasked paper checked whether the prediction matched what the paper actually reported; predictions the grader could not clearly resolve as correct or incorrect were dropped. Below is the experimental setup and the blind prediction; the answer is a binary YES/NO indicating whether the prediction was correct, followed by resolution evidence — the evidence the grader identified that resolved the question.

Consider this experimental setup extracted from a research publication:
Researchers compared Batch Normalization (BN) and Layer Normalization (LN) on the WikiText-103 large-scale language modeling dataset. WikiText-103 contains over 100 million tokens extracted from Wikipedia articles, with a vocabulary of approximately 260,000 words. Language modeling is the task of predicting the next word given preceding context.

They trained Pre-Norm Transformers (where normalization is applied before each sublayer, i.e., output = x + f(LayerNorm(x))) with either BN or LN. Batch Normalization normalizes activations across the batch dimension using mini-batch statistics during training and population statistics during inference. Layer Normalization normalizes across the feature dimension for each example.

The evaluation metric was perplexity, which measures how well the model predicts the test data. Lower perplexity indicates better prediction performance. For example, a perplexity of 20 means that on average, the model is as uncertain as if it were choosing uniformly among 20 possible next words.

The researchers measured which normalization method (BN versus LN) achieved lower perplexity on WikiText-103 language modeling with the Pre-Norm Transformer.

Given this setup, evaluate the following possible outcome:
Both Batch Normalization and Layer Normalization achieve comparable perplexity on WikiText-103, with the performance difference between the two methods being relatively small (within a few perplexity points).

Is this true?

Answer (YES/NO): NO